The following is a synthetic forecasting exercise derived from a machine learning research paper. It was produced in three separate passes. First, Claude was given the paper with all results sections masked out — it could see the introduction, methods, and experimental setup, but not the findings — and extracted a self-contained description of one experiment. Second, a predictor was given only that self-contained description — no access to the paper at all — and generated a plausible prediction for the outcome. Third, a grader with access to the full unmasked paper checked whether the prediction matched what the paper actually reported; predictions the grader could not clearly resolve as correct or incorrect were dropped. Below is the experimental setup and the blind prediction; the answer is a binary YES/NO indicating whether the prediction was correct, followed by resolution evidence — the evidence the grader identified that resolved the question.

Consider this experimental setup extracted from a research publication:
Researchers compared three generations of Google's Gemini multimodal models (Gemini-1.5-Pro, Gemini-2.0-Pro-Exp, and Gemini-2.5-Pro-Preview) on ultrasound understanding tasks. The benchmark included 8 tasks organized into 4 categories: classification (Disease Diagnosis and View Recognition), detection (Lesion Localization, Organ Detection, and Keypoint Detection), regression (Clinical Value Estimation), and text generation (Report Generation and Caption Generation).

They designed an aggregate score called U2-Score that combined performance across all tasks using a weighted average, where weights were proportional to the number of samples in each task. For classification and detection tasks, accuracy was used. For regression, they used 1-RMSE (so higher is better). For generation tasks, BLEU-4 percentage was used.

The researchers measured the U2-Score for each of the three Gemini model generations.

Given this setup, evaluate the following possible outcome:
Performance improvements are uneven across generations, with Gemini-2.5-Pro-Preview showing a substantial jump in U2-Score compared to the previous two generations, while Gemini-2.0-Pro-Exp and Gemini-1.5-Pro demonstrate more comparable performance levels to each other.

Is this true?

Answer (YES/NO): NO